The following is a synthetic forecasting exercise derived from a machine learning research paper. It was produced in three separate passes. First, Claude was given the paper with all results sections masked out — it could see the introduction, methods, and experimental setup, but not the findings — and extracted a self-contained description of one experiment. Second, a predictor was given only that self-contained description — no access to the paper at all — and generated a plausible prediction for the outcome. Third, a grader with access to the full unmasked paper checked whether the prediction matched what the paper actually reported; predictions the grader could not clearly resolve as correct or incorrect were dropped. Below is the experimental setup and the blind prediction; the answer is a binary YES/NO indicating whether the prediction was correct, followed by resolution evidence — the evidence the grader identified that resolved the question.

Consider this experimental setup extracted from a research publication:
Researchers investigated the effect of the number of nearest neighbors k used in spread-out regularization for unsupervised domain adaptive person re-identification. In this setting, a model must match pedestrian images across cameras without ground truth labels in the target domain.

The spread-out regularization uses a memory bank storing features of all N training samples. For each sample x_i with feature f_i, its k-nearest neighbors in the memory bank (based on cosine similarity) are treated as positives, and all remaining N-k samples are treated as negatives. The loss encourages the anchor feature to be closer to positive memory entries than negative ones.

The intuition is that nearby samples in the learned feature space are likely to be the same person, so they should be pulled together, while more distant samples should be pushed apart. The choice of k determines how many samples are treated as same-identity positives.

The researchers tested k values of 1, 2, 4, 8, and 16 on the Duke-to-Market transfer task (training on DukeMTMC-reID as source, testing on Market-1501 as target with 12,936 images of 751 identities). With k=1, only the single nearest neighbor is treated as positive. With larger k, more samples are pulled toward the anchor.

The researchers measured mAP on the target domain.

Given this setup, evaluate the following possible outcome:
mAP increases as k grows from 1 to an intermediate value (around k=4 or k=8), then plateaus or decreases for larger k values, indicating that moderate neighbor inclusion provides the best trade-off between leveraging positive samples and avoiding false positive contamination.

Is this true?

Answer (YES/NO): NO